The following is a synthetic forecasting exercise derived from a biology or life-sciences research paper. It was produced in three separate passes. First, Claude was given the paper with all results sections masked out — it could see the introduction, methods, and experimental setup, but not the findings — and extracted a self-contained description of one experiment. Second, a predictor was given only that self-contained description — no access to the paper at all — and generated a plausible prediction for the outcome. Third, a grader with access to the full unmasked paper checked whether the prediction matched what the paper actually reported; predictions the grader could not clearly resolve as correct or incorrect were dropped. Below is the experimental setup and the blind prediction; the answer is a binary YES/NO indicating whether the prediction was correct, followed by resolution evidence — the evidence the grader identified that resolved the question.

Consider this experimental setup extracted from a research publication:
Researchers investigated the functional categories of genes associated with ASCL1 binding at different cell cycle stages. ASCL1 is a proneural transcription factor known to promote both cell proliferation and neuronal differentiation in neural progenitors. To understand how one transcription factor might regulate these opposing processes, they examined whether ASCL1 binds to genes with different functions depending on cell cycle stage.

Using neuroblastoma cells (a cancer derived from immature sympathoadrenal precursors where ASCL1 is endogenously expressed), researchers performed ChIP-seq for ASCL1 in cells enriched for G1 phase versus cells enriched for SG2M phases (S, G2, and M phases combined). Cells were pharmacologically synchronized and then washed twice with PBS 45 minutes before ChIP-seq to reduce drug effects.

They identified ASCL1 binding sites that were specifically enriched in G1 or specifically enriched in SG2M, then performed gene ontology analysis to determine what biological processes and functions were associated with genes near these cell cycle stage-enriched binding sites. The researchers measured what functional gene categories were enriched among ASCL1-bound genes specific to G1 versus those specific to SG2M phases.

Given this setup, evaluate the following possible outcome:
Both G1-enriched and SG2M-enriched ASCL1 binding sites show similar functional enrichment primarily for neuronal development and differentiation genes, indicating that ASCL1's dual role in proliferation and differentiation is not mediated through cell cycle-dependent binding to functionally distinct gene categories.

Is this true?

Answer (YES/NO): NO